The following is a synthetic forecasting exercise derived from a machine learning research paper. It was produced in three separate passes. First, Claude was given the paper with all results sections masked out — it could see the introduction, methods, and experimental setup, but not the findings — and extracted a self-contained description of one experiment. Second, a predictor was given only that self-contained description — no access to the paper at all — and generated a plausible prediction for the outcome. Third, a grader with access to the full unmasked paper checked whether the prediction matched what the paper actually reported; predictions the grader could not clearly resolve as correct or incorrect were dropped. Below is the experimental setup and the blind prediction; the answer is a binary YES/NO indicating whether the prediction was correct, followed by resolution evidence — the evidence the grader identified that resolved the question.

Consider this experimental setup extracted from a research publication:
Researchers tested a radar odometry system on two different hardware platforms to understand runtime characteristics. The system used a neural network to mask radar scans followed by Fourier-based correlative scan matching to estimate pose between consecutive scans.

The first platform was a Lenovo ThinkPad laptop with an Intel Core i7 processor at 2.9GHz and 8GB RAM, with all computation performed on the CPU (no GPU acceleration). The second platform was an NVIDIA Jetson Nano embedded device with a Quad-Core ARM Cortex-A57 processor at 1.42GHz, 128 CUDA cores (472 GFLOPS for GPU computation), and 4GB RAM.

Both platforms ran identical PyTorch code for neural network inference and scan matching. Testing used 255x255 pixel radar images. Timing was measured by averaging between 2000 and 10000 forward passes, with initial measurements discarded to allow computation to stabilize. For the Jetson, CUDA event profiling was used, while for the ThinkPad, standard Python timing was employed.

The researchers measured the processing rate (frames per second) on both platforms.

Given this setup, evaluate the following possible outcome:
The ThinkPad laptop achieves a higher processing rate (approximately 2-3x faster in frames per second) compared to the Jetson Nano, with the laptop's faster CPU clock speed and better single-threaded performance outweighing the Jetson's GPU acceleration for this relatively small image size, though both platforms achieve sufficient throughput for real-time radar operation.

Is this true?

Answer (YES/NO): NO